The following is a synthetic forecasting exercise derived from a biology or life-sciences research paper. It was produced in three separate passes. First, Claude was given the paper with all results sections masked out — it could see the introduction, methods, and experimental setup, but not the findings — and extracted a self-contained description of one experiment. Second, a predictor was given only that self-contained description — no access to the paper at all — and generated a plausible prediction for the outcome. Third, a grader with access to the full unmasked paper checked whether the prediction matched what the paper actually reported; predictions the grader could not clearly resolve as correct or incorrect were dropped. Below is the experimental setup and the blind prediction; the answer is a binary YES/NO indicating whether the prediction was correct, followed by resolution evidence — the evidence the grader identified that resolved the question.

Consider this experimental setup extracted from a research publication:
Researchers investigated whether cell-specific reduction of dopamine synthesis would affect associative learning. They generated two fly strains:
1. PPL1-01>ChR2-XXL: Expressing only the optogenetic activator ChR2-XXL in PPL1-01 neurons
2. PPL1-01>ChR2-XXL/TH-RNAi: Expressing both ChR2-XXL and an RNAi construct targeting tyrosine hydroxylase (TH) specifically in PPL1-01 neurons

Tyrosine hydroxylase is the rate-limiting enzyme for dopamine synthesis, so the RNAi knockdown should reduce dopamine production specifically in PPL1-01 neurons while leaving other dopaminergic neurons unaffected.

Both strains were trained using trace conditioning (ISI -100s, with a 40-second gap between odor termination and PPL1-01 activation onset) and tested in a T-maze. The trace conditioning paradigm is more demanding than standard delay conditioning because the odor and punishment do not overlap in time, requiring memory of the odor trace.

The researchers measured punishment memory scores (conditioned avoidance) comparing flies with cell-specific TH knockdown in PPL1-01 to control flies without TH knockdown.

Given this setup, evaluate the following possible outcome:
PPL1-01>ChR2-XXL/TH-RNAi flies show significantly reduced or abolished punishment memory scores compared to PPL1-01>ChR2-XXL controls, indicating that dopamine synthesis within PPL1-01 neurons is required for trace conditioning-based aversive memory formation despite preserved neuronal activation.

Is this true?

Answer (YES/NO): NO